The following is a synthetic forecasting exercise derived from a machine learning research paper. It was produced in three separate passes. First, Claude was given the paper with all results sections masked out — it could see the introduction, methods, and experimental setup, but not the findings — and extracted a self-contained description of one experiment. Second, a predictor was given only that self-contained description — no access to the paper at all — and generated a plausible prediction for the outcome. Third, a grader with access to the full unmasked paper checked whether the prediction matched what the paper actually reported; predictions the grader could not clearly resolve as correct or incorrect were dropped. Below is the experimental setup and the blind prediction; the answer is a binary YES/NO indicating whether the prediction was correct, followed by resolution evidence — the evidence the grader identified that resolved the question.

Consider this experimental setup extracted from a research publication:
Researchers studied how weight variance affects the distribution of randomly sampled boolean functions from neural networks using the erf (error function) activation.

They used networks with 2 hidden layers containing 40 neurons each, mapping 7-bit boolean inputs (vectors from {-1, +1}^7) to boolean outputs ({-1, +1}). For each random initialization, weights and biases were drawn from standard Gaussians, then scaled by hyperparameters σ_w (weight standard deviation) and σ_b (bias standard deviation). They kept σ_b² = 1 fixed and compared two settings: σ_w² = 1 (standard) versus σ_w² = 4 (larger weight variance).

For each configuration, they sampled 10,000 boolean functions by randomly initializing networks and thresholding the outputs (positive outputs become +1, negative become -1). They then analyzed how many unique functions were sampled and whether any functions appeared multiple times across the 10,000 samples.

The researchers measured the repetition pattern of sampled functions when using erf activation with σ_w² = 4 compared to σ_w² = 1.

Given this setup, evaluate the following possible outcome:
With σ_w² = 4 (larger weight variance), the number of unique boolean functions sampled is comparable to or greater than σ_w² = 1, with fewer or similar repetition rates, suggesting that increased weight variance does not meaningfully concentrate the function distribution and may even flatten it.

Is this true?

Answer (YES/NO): YES